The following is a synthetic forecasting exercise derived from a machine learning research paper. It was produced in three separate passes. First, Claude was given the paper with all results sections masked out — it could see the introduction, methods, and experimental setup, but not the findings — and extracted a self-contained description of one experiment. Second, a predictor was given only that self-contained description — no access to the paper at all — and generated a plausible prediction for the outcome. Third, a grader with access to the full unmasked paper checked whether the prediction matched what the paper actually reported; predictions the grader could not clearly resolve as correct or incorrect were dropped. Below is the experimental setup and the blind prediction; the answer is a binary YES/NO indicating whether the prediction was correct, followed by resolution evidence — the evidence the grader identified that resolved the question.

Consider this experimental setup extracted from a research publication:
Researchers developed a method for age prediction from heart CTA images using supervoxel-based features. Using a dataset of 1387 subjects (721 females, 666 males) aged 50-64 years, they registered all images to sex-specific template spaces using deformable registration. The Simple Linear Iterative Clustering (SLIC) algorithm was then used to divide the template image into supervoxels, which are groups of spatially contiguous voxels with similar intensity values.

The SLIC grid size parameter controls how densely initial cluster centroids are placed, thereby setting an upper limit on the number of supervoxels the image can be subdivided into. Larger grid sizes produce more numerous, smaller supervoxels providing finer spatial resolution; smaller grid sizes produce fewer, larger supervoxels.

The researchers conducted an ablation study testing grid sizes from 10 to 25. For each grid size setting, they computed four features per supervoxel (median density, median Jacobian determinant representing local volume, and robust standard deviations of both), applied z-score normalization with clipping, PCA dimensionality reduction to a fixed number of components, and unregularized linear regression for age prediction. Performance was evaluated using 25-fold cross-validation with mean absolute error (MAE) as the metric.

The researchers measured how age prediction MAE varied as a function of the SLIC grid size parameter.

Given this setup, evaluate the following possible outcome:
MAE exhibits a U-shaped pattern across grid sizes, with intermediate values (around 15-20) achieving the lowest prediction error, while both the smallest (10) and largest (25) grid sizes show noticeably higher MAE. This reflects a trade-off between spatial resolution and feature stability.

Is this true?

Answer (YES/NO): NO